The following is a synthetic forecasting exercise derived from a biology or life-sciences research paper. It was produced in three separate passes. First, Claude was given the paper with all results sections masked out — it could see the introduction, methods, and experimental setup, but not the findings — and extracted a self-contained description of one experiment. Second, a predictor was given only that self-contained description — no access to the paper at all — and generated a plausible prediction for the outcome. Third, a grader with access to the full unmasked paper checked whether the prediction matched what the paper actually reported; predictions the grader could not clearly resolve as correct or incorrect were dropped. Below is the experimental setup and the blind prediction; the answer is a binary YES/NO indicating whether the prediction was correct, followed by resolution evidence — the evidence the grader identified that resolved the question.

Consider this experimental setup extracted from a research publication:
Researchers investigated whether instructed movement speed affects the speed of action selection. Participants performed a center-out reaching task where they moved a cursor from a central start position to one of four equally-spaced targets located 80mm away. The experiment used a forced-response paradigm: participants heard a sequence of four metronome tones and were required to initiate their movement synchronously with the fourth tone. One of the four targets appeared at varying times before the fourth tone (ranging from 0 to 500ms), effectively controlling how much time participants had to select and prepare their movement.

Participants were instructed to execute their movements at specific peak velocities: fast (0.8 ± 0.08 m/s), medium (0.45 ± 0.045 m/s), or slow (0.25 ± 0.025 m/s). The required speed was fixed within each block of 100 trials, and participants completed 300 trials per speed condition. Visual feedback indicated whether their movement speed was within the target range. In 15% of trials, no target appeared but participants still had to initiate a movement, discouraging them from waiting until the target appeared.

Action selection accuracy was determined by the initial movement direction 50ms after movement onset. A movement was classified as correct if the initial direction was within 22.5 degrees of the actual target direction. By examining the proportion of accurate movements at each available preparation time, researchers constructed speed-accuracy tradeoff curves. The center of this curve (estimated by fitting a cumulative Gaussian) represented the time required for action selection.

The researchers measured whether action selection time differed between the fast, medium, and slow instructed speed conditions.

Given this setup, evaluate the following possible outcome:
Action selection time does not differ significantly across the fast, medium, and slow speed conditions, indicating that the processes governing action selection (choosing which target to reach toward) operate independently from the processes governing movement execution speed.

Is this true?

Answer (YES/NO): NO